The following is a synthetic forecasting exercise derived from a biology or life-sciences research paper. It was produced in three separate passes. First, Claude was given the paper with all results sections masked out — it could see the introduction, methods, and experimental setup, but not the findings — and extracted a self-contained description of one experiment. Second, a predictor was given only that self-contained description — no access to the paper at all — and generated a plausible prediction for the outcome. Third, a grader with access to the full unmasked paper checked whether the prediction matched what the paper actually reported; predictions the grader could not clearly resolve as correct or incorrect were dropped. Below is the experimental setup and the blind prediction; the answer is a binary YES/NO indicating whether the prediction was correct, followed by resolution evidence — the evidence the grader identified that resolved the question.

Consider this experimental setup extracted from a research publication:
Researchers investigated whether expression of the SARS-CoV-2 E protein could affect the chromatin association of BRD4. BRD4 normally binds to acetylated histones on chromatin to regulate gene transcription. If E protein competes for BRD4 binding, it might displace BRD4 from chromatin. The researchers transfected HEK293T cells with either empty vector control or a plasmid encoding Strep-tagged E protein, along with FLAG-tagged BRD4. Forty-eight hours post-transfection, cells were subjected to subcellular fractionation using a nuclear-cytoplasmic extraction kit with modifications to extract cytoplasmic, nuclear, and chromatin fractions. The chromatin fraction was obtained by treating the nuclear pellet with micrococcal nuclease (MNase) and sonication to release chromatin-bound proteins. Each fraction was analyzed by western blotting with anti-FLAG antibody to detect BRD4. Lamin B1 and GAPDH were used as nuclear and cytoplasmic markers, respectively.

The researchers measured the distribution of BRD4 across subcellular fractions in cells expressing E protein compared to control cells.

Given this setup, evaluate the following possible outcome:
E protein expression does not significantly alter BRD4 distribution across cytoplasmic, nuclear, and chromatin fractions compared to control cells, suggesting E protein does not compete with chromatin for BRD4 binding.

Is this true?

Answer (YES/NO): YES